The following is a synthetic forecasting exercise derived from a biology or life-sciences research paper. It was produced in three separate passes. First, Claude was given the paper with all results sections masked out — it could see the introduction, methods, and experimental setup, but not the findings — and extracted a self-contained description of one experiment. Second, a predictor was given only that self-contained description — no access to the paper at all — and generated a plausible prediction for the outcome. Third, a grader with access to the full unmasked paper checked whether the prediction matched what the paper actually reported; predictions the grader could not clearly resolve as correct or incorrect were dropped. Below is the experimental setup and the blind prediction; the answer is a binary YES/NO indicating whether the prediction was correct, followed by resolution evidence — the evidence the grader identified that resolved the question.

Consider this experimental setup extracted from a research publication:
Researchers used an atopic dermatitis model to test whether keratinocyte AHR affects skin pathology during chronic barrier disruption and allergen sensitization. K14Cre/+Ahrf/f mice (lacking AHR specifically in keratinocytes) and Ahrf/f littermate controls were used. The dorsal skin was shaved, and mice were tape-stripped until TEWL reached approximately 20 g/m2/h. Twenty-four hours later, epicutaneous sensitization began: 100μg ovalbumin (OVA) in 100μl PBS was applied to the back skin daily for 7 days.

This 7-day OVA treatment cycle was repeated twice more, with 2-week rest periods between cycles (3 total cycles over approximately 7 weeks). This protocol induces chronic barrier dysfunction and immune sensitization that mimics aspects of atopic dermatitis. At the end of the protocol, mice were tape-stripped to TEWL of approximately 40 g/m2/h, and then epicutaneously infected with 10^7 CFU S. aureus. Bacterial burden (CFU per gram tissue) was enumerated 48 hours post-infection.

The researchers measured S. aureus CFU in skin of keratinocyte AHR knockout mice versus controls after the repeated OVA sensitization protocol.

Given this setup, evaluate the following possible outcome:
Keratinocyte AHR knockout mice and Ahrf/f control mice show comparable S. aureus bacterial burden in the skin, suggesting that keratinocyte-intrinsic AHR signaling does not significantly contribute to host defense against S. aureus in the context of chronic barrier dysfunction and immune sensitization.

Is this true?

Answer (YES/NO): NO